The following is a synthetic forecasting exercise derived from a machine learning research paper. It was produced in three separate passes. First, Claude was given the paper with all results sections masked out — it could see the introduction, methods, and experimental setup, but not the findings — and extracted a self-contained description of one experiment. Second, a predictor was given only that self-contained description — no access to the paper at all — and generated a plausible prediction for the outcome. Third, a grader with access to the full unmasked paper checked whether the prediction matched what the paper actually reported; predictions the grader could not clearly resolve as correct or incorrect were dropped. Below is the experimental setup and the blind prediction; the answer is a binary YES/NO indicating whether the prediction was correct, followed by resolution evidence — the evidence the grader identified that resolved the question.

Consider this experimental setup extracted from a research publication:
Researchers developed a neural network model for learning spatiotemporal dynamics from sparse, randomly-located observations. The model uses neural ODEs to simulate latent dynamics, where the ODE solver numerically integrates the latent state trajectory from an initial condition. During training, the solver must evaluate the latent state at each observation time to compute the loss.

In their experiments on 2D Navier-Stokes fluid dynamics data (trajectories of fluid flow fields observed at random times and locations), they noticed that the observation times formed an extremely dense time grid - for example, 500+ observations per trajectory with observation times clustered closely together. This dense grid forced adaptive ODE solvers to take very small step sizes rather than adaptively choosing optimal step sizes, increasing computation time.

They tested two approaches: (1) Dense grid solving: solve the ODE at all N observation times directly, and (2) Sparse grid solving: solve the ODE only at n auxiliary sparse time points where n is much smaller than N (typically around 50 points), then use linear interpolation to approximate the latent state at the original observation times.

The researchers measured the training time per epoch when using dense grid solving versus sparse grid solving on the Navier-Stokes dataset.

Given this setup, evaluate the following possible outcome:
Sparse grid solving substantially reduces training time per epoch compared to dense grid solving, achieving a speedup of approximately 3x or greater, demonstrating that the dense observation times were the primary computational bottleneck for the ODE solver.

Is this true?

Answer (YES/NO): YES